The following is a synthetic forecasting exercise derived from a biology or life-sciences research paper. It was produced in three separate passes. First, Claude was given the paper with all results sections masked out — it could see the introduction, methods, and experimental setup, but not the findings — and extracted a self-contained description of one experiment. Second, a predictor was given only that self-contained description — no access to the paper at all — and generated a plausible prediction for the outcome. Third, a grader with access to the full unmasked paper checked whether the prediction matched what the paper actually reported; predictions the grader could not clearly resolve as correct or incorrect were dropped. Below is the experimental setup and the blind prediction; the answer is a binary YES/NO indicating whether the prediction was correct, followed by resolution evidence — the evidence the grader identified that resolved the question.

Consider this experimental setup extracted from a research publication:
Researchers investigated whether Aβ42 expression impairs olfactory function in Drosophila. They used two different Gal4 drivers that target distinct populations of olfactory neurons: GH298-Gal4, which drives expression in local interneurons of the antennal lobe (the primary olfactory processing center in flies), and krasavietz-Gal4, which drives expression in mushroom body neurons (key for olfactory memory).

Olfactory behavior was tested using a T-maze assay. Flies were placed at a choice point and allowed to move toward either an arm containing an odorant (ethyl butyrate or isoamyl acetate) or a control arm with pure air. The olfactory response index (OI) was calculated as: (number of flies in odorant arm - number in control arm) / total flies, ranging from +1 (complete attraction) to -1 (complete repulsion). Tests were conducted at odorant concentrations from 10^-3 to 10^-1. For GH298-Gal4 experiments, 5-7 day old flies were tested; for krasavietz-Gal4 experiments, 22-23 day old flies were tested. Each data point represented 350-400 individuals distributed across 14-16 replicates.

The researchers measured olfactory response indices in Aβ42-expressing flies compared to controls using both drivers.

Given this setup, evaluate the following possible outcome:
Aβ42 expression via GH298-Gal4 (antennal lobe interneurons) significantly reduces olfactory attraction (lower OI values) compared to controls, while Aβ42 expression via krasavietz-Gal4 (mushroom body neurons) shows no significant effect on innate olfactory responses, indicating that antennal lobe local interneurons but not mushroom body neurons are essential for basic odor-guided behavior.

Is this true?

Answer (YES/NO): NO